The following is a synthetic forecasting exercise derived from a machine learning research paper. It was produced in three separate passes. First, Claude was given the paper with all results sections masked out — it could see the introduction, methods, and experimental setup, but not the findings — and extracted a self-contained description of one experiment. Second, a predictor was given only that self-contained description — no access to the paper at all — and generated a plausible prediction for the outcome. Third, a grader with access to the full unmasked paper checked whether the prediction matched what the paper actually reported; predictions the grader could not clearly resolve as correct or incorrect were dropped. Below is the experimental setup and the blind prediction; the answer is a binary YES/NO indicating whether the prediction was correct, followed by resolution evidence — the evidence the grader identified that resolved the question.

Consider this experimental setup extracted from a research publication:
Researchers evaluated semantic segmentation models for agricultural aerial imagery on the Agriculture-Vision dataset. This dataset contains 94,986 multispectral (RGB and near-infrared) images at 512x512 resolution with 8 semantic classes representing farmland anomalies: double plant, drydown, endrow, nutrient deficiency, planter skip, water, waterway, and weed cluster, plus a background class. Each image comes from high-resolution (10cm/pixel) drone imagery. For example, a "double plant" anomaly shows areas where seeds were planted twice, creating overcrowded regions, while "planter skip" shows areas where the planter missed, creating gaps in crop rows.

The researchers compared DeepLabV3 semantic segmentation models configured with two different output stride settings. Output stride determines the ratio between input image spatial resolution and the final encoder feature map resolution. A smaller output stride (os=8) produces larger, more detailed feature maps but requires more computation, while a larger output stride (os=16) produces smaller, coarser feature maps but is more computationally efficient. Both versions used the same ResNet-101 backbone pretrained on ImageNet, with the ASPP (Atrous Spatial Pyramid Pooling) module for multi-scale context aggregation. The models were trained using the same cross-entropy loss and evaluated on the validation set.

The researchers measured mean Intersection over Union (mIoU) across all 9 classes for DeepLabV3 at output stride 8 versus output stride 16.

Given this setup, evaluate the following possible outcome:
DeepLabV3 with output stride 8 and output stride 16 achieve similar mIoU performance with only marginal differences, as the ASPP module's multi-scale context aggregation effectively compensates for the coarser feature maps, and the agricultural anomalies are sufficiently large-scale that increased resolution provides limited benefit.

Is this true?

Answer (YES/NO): NO